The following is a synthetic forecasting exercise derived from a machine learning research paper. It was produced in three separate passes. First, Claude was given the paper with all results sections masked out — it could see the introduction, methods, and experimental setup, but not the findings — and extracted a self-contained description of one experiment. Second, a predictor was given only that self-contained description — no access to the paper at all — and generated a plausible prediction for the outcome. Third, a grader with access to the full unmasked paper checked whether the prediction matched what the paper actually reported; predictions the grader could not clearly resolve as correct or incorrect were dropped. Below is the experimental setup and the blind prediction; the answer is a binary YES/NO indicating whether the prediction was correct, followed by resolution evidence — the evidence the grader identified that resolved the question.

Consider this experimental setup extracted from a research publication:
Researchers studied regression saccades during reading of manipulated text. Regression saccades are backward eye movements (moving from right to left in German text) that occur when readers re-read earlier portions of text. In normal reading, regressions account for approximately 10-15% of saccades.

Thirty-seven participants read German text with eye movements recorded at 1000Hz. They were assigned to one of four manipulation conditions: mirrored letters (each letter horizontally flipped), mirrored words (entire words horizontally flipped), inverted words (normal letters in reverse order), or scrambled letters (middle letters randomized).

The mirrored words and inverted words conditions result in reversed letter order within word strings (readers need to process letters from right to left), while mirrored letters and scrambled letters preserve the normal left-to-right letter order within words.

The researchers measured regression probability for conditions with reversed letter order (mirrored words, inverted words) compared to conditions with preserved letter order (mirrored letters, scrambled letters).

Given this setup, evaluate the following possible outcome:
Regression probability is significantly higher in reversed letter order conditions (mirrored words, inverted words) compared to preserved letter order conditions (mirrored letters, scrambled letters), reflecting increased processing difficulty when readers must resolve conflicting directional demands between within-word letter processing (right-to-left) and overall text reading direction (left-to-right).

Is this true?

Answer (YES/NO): NO